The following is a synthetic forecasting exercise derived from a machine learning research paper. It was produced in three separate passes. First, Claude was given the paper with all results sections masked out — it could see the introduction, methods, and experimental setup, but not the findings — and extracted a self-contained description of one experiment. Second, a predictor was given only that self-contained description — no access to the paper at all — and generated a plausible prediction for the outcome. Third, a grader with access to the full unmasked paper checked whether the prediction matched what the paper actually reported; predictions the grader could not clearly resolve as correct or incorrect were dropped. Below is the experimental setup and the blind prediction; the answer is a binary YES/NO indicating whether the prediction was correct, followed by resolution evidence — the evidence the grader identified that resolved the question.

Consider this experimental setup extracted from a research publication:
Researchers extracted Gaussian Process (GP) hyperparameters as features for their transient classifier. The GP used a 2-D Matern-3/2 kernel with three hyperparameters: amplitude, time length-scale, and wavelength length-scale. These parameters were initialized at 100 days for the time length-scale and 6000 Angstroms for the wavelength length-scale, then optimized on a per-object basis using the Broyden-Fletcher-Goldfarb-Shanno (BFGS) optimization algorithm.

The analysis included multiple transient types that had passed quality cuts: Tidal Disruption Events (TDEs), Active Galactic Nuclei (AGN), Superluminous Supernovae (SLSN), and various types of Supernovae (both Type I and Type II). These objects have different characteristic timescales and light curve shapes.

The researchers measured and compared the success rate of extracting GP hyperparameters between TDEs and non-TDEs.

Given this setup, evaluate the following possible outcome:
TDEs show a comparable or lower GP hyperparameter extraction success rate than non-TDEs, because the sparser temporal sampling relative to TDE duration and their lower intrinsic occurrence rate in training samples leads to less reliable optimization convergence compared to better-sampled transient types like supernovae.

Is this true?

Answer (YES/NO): YES